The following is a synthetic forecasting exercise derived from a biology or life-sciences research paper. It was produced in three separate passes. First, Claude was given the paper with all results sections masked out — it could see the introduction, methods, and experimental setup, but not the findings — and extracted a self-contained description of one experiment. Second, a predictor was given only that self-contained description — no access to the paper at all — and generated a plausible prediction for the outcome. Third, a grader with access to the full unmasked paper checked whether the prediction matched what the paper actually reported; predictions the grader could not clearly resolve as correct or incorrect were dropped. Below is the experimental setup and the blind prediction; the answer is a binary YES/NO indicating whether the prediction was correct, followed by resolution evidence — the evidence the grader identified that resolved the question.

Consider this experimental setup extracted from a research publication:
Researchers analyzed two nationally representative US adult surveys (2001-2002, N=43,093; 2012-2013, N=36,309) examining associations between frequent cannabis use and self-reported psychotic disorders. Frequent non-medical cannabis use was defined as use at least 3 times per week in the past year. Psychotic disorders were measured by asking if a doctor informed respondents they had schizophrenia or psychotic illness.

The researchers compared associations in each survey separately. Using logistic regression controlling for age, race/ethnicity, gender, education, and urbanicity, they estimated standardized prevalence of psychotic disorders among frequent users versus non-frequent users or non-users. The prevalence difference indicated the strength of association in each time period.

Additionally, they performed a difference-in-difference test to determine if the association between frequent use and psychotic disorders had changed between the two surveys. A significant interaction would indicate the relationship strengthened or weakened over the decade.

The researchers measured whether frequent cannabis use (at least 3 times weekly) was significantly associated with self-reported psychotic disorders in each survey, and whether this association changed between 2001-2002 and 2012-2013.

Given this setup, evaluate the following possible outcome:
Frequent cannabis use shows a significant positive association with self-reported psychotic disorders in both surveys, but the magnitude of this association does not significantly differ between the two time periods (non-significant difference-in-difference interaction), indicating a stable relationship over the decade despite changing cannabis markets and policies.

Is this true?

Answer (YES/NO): NO